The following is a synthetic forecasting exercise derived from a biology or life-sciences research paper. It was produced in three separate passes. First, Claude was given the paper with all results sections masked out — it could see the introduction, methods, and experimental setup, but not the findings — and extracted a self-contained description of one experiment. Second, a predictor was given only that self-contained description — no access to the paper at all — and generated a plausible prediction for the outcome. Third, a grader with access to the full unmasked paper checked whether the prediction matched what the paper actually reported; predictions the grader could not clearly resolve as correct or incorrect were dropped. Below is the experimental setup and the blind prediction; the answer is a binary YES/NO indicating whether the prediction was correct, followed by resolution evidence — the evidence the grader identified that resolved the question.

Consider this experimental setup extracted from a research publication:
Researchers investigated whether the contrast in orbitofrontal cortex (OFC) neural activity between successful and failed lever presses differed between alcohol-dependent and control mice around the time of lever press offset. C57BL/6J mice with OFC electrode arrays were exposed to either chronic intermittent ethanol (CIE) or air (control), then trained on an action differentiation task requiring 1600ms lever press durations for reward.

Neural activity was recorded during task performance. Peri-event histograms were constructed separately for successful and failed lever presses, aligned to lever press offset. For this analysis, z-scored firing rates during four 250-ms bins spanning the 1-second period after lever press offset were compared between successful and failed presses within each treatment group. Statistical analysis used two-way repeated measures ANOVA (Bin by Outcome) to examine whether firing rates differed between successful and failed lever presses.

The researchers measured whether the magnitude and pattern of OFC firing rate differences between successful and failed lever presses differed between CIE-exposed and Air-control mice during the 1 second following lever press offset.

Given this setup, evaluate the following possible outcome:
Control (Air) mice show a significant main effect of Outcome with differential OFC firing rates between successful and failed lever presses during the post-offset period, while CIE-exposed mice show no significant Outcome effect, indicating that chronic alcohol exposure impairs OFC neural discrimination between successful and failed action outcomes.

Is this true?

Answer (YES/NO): NO